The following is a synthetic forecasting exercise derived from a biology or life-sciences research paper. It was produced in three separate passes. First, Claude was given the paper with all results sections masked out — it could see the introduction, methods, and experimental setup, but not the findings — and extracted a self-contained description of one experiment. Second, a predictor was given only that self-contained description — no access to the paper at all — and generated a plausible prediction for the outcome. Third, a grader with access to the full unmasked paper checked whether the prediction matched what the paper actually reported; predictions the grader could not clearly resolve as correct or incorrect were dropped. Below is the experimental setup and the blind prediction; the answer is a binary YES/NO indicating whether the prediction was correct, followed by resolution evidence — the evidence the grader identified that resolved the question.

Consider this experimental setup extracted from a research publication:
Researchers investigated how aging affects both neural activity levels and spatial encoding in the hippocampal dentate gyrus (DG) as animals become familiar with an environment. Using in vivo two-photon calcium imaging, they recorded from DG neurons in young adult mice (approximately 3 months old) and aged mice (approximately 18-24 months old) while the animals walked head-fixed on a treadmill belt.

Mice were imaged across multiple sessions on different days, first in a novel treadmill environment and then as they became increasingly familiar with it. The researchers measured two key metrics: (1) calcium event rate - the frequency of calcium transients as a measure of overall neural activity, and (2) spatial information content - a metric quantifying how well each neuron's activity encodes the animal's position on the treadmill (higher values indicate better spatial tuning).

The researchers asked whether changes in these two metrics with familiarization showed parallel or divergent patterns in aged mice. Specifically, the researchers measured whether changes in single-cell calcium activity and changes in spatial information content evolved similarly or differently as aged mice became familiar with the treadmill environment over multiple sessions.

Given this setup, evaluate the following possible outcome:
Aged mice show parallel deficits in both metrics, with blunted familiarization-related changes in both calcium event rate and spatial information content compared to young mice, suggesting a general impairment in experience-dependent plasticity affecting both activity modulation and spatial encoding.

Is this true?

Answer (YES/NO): NO